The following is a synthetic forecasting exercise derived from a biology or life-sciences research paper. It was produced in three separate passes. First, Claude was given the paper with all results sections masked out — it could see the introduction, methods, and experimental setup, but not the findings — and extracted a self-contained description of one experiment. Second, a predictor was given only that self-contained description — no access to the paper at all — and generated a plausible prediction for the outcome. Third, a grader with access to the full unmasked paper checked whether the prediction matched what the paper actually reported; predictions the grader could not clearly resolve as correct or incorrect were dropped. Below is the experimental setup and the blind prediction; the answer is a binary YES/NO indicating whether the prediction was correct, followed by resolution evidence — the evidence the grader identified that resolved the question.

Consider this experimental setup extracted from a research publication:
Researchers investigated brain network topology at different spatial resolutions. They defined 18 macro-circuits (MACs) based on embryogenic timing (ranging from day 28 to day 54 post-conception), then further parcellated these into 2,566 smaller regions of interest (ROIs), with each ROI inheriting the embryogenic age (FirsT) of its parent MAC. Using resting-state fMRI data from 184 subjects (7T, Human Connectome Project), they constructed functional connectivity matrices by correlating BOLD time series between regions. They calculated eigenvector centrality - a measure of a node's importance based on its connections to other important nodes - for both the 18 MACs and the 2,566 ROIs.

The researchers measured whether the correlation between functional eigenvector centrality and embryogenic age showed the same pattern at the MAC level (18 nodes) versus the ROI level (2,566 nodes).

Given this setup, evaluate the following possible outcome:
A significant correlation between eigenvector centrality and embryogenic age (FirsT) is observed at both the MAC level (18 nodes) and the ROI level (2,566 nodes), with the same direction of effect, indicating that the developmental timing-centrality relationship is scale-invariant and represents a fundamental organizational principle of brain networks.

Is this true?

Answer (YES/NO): NO